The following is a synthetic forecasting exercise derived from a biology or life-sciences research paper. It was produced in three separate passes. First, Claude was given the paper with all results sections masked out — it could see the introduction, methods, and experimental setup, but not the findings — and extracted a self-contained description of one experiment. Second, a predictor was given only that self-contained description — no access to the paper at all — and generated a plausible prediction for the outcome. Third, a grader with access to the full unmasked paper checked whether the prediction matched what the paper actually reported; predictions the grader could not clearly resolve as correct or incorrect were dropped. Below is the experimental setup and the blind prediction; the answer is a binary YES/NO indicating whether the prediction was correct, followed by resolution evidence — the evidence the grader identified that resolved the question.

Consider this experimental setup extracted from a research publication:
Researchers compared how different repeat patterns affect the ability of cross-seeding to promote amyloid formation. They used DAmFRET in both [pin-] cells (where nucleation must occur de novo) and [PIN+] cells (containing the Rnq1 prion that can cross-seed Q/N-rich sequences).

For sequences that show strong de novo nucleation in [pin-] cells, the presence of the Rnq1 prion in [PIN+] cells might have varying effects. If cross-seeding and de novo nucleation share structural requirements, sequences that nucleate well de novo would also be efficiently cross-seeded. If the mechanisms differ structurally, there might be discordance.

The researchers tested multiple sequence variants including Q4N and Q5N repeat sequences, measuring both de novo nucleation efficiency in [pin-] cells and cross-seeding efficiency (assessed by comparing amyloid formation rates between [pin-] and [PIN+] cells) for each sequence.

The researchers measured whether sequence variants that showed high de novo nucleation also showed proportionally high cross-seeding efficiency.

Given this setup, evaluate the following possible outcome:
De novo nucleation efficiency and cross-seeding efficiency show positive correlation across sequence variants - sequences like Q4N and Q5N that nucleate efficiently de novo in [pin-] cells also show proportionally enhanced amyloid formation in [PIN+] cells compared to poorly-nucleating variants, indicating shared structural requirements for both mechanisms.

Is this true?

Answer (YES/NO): NO